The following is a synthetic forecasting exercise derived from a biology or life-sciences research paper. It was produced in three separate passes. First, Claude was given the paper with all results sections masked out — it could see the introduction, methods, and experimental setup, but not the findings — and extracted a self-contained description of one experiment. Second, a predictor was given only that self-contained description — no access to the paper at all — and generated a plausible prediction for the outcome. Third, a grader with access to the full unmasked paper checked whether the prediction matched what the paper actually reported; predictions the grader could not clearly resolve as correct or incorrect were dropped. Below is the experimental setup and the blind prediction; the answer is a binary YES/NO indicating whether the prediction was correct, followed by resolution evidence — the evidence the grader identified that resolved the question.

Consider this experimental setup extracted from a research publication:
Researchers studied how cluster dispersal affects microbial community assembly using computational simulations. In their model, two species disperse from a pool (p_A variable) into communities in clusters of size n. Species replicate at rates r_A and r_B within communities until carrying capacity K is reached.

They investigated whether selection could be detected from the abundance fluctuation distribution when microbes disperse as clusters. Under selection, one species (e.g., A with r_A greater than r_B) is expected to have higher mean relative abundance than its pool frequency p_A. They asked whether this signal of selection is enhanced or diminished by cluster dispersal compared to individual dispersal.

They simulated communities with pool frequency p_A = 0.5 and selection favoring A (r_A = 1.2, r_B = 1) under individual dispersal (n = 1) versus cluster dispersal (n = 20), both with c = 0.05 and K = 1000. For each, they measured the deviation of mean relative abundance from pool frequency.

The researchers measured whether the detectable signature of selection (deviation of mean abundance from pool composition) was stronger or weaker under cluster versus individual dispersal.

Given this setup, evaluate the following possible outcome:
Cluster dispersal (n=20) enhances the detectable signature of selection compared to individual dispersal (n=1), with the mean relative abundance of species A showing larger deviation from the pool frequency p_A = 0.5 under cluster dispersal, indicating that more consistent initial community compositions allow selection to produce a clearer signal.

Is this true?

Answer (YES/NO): YES